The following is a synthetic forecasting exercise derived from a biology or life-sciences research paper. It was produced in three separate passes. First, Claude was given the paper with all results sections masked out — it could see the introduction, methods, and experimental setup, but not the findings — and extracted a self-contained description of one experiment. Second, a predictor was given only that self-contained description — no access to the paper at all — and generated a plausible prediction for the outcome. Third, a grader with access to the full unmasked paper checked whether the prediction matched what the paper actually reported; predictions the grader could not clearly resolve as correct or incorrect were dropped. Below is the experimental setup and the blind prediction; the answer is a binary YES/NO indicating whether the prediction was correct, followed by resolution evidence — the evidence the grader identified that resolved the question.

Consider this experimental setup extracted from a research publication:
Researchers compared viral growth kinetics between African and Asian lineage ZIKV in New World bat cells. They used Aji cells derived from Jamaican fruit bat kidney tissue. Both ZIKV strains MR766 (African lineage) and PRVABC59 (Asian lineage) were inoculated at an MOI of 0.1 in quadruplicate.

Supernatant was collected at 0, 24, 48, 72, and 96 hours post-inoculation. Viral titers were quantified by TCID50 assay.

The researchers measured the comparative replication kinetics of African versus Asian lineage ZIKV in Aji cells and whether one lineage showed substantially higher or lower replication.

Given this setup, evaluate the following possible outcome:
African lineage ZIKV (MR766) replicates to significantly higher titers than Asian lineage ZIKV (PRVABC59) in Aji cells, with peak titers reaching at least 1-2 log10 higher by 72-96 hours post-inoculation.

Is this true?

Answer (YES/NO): NO